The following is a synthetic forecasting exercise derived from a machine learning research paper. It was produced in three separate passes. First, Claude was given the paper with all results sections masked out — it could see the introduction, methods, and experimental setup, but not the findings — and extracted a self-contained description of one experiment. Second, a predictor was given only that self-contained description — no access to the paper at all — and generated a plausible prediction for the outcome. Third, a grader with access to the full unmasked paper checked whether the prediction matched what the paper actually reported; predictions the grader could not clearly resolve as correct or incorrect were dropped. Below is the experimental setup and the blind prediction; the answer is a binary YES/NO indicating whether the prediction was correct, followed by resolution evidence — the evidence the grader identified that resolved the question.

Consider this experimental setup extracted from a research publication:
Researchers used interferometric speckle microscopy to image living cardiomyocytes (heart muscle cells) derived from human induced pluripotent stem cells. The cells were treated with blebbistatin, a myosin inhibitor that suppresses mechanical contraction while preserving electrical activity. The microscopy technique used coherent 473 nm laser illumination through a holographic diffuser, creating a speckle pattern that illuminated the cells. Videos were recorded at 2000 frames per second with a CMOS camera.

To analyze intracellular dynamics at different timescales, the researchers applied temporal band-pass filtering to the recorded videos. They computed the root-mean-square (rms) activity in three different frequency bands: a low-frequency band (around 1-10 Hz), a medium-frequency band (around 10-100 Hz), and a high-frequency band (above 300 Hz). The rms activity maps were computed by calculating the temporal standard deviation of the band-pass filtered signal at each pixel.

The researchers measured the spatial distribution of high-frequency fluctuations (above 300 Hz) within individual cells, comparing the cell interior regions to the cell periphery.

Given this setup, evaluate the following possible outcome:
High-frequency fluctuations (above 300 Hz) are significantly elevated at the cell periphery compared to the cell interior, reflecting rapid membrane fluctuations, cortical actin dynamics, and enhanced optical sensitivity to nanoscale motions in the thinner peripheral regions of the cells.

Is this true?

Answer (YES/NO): YES